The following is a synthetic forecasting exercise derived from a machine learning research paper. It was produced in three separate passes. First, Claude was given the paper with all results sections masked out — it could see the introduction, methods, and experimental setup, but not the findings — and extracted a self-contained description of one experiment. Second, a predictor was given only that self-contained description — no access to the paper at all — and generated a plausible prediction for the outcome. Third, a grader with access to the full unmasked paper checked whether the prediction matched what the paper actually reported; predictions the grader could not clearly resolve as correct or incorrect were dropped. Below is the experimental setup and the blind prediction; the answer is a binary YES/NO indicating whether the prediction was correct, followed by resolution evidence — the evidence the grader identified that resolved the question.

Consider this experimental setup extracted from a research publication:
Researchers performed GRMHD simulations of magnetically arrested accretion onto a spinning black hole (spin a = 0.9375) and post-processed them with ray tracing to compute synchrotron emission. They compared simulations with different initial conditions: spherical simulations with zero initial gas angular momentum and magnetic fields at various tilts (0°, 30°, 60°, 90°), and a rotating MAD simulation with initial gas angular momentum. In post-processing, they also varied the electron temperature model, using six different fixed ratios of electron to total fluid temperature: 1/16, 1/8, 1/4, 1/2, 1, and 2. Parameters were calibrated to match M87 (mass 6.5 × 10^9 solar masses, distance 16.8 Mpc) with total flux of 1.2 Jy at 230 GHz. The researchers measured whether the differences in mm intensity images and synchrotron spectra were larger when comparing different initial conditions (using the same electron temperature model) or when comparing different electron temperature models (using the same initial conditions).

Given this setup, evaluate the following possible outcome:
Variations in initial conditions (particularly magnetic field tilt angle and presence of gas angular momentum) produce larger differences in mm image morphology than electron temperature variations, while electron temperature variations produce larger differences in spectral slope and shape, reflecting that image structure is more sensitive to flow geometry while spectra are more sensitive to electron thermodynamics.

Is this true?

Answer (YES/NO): NO